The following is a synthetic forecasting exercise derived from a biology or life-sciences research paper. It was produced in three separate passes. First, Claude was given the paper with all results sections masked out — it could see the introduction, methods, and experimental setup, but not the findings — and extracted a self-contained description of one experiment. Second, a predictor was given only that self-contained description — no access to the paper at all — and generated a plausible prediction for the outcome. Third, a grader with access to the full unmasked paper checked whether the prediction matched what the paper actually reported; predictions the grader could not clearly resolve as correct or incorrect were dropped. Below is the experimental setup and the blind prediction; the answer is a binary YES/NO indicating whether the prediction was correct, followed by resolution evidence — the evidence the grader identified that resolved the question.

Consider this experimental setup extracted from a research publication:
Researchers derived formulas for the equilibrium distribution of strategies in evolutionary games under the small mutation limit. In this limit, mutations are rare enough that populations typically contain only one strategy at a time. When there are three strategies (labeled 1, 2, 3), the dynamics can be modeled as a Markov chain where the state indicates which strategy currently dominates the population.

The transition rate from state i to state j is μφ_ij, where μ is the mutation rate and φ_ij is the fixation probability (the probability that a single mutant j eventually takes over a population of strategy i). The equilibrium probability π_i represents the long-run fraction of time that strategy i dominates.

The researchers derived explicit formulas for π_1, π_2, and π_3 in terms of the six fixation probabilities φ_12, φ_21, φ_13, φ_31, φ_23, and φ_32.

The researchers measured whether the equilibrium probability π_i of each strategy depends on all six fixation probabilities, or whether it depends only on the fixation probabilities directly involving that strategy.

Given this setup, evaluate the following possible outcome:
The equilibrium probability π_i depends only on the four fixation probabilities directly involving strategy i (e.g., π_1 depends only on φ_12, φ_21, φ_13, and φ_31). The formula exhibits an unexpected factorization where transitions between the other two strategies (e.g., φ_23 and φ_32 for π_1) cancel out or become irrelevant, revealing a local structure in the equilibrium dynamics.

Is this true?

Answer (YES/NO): NO